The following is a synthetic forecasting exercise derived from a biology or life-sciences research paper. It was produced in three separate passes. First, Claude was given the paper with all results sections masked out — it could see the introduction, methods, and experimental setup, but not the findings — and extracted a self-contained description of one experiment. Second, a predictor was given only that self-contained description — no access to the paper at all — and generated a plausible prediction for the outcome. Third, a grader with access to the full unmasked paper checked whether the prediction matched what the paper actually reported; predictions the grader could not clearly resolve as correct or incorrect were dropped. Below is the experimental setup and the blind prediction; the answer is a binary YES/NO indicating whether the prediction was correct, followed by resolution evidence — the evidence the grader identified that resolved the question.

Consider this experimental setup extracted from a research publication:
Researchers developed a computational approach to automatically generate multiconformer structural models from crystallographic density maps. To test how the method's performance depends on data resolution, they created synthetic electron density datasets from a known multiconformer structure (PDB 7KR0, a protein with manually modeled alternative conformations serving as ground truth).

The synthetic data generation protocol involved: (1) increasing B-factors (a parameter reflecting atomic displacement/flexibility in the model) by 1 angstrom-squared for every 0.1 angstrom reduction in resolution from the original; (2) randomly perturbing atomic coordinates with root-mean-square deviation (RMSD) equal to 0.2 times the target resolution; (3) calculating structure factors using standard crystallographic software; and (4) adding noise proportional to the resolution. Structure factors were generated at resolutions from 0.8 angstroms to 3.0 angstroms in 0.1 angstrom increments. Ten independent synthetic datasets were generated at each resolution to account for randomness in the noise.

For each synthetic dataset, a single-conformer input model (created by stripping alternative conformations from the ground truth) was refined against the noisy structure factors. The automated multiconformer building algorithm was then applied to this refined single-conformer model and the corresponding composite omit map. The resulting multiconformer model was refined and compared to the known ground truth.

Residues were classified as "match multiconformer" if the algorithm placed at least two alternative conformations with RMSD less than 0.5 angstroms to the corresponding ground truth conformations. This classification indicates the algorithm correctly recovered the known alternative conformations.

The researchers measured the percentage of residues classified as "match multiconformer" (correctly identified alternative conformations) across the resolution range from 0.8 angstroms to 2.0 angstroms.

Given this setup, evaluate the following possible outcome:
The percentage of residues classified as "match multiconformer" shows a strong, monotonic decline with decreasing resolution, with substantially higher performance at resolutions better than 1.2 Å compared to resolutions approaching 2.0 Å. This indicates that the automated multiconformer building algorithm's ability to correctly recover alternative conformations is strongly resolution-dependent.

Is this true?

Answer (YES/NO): NO